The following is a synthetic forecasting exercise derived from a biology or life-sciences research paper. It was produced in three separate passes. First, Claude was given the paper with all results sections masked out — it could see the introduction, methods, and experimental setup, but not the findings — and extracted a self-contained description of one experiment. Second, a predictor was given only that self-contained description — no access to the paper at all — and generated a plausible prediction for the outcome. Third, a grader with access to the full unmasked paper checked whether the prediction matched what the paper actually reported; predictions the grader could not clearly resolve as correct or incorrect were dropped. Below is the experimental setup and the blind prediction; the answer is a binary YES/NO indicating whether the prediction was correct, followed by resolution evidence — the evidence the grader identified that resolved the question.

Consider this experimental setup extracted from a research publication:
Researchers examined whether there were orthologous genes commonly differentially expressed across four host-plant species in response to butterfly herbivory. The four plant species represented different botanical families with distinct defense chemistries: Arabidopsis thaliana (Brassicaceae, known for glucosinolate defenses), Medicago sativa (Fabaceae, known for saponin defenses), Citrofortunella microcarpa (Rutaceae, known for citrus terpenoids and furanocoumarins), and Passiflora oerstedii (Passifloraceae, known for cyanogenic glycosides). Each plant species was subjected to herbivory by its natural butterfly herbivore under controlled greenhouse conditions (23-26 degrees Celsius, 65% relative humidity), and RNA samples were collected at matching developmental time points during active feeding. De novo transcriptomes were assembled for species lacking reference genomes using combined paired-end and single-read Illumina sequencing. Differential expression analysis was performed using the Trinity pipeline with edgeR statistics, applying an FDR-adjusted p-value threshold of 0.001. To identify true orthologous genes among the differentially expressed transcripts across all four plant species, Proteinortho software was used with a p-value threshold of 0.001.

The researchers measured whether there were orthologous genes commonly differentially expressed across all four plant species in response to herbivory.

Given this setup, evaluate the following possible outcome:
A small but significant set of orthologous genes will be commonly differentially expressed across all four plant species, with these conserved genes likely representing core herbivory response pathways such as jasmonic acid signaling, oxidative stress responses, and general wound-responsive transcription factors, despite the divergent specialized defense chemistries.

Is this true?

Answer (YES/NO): NO